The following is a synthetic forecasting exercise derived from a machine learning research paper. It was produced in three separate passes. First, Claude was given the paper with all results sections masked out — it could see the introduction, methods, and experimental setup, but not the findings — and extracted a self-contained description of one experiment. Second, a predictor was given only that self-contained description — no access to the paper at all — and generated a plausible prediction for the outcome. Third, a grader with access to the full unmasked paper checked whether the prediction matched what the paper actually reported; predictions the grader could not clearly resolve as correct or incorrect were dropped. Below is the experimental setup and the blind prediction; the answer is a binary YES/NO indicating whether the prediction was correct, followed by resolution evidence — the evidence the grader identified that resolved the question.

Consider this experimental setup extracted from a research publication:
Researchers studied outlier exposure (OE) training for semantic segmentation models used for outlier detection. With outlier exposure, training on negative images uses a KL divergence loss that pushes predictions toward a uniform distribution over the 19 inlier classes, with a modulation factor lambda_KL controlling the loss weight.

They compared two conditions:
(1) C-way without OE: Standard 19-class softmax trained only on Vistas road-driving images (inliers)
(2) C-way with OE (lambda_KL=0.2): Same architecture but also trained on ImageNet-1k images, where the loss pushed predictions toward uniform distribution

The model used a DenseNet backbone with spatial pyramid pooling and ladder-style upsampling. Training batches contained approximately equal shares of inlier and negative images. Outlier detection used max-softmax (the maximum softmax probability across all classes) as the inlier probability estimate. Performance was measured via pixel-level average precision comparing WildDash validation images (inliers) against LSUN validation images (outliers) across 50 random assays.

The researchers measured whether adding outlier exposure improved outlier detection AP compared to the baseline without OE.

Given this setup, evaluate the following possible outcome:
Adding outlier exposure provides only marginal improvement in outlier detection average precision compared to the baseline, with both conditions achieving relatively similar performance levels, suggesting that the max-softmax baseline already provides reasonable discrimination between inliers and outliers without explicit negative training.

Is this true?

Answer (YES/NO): NO